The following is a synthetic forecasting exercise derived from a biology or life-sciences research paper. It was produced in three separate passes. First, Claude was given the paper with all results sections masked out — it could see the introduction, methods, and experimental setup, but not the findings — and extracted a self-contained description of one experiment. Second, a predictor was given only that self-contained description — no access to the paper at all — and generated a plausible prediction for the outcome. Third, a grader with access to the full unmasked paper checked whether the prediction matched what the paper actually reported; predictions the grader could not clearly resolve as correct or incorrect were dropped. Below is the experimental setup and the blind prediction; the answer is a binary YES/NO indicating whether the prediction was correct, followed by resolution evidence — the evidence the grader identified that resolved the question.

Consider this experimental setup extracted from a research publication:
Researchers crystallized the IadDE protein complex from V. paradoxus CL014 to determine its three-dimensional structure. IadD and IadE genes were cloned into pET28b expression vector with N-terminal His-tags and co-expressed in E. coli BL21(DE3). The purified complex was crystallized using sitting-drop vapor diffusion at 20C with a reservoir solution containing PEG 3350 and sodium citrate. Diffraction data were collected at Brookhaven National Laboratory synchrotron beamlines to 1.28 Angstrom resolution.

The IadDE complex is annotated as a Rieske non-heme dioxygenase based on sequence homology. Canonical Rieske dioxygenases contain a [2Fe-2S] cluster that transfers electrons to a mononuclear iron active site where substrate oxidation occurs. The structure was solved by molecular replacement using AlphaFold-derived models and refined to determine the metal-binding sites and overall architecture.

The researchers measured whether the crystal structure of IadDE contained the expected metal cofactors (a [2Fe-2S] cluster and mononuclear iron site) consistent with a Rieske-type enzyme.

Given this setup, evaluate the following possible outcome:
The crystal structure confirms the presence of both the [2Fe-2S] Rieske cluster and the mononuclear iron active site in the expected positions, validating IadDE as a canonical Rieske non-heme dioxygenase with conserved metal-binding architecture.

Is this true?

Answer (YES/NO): NO